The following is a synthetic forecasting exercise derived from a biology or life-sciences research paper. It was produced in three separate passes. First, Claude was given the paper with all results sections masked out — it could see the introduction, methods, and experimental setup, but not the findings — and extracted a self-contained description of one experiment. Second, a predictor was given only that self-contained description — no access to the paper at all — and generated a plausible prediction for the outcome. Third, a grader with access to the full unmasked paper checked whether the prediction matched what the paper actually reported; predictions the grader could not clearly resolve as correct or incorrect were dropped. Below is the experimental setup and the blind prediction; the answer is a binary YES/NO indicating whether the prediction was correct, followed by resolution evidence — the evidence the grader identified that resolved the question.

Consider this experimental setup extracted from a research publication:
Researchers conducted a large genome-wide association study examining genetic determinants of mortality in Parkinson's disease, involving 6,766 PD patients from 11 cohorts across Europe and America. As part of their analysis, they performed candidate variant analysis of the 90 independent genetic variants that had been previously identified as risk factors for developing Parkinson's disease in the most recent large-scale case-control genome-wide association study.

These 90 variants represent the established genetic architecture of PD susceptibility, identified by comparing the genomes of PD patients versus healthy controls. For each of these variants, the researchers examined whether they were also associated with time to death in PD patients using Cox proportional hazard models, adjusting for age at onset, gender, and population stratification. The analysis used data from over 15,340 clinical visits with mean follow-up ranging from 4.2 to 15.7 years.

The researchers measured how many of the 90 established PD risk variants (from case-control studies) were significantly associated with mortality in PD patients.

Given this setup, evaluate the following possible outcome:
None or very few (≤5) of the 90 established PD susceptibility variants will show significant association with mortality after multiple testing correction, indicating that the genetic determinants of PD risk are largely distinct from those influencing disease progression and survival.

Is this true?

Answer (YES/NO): YES